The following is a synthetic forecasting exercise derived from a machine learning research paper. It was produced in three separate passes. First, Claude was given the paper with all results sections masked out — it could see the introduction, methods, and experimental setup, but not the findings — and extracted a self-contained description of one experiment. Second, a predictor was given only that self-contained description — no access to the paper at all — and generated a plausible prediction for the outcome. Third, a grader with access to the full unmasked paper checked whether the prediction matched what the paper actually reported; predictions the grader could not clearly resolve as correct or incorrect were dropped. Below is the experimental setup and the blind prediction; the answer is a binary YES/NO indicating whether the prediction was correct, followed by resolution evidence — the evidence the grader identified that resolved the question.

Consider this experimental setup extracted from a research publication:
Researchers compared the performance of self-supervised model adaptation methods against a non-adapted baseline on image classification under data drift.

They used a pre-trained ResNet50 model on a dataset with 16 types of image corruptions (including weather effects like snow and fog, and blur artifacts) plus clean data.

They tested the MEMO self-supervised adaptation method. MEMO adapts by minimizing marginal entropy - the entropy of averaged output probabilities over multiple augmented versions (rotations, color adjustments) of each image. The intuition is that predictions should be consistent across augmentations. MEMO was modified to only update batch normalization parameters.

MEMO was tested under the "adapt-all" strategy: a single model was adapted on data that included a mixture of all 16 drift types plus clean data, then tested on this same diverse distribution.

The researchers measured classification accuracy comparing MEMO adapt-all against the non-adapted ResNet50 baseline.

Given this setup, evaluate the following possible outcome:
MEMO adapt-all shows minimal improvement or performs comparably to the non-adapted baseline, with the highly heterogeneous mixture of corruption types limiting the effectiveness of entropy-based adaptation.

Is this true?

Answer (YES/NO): NO